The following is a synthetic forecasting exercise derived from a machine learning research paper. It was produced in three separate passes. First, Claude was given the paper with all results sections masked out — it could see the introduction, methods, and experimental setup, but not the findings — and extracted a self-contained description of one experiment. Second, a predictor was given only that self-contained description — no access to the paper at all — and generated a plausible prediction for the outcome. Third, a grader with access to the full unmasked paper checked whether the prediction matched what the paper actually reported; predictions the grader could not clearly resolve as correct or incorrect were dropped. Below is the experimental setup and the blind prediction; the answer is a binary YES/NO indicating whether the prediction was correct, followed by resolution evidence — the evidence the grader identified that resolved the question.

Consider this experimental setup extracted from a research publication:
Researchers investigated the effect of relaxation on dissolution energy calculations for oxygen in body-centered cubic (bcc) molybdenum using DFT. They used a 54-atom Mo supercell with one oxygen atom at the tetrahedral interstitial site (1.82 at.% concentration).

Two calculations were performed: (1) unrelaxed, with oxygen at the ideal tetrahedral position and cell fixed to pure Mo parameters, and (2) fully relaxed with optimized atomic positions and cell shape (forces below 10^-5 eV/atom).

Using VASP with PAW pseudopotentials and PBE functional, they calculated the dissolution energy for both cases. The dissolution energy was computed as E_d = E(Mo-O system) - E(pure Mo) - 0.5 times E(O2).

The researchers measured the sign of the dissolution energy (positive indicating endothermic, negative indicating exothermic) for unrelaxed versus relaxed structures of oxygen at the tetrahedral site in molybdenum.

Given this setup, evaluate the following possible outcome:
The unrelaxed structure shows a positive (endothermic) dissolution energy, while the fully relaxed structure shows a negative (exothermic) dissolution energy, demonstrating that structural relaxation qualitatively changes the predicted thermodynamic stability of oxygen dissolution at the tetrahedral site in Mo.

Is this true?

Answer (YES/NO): YES